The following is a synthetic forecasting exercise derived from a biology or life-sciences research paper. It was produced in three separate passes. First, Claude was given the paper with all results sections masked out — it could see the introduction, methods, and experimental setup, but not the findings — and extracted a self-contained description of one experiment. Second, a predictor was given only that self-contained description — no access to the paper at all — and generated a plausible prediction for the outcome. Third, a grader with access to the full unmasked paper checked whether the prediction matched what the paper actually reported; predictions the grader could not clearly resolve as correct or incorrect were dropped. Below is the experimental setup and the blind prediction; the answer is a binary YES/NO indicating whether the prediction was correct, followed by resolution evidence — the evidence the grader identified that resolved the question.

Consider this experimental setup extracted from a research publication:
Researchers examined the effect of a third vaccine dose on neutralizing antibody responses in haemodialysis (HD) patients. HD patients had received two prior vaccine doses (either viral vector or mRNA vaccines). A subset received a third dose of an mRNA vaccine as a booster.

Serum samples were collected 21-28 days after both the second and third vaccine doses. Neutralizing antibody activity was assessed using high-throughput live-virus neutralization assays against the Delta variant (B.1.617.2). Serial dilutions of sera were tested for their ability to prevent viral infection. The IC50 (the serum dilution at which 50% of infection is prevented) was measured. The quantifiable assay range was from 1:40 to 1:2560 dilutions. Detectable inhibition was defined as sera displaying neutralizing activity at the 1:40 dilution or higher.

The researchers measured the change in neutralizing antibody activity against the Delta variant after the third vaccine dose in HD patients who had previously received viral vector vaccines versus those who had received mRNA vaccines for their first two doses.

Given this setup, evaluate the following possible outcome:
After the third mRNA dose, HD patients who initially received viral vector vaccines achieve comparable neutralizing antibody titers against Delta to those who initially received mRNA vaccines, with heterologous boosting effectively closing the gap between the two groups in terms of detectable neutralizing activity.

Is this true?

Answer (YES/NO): YES